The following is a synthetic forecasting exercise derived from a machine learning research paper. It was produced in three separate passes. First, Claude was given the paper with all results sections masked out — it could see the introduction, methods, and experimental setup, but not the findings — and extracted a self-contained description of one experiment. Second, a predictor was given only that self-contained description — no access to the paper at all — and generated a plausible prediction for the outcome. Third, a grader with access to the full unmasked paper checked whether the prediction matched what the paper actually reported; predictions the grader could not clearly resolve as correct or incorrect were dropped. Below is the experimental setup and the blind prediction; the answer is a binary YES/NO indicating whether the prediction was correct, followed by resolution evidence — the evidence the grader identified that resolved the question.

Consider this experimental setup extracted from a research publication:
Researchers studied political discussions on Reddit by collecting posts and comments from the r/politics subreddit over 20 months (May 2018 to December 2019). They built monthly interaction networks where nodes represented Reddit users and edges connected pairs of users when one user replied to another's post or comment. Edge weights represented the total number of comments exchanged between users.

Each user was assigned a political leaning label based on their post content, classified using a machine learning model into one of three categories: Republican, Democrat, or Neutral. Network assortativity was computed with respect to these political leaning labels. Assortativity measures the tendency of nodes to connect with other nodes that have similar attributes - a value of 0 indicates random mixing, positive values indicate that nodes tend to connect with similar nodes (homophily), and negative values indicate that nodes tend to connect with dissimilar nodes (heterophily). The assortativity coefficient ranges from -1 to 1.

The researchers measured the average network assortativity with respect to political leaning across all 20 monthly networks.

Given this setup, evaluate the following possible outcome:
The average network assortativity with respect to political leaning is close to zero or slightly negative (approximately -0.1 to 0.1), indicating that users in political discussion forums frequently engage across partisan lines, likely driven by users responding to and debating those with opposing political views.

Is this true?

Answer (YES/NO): YES